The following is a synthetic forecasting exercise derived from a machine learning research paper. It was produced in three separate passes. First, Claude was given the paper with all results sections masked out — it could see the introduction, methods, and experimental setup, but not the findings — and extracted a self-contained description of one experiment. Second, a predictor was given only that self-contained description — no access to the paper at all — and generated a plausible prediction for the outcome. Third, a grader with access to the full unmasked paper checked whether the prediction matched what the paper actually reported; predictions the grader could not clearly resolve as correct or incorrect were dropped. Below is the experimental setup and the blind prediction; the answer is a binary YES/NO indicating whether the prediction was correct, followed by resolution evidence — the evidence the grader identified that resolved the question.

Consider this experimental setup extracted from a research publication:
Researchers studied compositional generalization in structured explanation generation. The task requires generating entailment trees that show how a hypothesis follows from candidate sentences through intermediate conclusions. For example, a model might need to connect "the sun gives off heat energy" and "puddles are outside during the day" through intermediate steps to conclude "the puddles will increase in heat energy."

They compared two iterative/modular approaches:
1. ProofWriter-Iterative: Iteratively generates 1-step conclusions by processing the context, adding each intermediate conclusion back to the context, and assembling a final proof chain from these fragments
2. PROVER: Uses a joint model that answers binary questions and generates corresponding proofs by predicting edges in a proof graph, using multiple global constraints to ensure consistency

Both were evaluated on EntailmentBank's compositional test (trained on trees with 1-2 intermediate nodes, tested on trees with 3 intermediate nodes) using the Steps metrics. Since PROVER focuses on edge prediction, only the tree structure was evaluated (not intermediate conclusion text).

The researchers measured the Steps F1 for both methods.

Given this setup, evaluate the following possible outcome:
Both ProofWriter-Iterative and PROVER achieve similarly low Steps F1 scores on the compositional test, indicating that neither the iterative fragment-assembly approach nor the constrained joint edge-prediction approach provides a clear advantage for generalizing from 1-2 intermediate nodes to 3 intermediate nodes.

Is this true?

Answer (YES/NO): NO